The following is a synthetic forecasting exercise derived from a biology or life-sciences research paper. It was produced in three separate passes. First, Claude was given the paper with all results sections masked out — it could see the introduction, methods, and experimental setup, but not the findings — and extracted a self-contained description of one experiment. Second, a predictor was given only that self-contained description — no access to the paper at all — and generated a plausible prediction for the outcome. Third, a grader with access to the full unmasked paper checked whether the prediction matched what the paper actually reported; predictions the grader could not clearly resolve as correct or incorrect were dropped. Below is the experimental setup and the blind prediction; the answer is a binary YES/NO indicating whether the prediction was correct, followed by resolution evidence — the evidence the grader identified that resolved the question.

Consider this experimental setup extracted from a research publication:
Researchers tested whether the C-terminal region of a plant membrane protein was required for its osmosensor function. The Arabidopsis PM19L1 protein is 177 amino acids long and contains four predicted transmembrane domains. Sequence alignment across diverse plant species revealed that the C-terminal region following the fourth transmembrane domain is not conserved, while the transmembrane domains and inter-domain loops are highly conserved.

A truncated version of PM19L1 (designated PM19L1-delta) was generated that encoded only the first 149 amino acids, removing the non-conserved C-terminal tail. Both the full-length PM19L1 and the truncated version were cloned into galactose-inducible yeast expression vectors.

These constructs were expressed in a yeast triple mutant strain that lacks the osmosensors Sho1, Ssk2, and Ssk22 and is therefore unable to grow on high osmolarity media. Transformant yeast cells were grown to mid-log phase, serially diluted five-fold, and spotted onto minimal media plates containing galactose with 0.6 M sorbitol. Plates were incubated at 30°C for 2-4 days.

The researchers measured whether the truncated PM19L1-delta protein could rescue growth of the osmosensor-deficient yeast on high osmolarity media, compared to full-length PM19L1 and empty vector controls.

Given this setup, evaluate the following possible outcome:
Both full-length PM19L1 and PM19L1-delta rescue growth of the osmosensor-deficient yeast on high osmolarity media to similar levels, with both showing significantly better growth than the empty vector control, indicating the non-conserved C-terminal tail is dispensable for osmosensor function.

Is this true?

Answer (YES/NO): YES